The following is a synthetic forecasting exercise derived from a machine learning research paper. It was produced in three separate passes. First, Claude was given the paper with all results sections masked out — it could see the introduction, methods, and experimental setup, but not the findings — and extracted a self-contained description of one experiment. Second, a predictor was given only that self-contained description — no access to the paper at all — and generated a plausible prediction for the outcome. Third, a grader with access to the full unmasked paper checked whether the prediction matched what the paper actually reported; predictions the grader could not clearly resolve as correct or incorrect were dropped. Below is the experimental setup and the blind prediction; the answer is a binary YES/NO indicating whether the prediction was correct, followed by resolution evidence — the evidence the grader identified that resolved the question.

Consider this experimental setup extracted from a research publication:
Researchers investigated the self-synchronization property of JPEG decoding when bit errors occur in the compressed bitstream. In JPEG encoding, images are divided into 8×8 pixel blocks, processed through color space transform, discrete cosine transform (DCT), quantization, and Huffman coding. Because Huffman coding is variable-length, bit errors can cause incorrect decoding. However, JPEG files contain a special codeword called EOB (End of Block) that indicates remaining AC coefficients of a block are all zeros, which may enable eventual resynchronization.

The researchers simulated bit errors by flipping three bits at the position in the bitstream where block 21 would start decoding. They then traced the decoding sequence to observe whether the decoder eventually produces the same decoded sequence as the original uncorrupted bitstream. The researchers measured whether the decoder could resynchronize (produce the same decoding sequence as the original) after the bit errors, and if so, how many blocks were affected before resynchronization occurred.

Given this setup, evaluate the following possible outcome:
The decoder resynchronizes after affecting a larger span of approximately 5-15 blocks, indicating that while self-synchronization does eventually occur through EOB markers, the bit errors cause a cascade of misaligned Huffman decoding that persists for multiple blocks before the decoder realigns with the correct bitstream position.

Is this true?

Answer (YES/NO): NO